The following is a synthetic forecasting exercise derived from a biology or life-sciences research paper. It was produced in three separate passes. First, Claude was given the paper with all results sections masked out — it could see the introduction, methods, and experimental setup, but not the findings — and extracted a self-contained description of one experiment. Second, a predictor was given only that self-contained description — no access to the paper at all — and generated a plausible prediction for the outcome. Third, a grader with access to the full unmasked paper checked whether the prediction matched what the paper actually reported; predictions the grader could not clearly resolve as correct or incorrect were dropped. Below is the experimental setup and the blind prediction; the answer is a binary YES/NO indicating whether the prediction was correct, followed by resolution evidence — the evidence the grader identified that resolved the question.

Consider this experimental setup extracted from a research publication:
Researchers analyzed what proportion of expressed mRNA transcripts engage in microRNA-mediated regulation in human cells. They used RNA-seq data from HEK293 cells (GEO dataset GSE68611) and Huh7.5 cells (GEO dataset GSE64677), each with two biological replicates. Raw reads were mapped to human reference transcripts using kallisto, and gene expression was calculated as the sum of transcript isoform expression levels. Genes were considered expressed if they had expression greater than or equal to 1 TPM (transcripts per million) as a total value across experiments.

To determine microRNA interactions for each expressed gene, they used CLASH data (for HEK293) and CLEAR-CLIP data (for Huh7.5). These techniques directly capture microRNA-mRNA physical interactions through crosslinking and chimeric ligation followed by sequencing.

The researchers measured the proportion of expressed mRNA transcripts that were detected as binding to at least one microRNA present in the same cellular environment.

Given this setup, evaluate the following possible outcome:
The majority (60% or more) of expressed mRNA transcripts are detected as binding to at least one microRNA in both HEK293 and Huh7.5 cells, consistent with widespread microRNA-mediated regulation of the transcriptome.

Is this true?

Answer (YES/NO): NO